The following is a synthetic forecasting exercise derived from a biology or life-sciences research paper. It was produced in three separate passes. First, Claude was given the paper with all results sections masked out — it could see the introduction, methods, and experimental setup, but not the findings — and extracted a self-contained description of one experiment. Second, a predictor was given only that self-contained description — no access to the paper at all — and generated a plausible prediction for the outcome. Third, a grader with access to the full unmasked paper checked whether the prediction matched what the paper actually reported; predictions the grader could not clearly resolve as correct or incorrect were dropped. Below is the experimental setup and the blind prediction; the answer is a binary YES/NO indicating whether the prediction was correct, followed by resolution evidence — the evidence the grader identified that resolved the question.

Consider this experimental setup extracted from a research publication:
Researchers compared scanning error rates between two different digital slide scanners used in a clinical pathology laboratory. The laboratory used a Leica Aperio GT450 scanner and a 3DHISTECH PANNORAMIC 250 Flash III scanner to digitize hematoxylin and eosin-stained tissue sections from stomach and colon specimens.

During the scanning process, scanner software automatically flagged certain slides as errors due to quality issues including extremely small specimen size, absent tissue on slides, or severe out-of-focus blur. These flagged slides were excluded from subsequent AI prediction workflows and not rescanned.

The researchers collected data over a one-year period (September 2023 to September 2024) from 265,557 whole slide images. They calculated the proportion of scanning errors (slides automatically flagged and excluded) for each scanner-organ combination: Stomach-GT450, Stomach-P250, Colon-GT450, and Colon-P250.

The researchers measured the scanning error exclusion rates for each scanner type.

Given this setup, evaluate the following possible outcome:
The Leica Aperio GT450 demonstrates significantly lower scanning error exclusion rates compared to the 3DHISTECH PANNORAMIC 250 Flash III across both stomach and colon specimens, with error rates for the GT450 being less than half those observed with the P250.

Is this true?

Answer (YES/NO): YES